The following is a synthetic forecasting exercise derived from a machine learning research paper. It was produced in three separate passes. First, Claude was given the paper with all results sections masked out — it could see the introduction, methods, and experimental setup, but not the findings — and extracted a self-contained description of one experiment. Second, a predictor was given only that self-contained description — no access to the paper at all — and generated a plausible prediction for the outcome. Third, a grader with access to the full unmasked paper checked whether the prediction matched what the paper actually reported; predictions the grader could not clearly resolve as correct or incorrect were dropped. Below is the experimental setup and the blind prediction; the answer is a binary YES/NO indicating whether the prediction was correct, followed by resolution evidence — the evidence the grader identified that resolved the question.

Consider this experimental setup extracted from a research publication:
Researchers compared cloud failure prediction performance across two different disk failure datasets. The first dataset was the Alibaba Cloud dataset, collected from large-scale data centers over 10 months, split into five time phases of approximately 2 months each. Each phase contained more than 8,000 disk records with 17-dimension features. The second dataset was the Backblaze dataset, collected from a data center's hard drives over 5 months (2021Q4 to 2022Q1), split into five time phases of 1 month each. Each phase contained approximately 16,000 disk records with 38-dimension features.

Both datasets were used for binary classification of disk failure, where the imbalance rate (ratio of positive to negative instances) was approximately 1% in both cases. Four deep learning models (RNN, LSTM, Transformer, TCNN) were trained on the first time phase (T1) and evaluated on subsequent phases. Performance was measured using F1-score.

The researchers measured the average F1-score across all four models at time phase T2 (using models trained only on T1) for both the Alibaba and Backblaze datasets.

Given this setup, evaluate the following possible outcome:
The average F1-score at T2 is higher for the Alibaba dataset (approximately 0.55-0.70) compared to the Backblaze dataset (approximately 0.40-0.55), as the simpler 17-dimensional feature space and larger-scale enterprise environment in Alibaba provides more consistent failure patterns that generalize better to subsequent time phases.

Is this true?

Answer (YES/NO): NO